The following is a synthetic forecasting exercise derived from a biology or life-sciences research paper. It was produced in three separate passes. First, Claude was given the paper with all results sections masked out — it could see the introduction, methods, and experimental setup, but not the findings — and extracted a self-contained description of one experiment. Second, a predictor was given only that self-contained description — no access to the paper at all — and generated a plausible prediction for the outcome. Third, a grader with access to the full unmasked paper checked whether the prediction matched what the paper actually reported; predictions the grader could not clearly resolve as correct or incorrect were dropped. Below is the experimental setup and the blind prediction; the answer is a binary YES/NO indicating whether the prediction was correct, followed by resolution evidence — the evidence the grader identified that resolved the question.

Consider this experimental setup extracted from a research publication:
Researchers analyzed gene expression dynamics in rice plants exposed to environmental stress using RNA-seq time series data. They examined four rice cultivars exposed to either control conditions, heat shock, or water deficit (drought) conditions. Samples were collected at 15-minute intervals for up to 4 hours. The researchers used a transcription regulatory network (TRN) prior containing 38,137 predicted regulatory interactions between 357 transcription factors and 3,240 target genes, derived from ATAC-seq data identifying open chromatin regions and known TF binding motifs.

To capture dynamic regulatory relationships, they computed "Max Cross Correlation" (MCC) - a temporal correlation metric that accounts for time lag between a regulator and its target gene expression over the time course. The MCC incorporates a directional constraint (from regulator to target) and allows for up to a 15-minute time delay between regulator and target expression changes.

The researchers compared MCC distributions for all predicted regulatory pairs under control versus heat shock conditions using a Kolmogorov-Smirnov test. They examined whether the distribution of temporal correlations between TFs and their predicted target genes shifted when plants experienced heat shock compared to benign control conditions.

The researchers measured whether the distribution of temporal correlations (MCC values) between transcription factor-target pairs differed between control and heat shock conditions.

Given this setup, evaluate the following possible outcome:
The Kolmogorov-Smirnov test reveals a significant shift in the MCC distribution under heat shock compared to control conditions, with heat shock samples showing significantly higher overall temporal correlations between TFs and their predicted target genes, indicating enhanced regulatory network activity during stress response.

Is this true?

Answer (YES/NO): YES